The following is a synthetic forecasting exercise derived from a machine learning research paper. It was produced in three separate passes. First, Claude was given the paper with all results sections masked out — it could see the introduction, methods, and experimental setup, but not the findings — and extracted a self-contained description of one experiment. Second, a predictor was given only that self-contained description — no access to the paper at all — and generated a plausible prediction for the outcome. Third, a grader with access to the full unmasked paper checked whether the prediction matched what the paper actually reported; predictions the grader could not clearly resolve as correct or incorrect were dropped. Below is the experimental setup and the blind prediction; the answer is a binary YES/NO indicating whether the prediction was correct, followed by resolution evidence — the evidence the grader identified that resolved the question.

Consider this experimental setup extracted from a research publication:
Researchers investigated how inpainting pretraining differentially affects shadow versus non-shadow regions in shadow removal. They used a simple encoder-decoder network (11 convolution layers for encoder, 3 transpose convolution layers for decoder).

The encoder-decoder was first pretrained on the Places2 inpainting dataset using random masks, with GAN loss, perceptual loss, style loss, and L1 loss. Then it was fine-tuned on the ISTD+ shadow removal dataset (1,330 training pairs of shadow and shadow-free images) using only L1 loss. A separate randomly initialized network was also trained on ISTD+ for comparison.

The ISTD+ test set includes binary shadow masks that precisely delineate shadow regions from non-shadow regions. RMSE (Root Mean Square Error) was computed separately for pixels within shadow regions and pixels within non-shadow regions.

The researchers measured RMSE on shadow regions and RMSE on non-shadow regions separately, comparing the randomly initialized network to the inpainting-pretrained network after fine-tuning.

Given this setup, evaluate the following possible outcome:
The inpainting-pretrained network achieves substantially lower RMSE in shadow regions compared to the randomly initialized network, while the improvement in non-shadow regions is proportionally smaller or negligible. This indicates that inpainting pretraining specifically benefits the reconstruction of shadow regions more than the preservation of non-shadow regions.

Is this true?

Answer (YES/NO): NO